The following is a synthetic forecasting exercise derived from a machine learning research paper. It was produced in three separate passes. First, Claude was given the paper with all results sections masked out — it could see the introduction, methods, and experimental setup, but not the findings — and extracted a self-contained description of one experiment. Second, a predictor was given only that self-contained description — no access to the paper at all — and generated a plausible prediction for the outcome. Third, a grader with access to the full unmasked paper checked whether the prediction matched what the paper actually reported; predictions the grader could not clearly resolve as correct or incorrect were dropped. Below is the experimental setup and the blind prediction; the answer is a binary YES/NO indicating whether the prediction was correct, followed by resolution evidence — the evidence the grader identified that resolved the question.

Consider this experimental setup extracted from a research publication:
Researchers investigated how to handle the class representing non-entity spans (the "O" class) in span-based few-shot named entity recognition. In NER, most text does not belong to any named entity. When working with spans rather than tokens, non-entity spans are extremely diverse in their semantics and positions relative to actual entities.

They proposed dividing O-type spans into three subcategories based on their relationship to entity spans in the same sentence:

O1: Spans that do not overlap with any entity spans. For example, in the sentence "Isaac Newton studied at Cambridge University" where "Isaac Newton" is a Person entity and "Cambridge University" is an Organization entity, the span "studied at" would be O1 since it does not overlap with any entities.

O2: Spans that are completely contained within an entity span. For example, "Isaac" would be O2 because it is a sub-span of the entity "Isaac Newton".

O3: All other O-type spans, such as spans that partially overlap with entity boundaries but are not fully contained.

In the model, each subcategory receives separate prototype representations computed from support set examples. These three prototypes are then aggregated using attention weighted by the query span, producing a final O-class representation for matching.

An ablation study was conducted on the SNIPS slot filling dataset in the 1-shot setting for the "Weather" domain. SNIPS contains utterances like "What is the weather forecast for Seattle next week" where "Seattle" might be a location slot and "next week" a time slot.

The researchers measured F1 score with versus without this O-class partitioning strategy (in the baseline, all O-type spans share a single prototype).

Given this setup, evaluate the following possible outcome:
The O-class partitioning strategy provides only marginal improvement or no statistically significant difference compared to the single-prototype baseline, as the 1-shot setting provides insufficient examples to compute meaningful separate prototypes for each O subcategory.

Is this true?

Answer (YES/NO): NO